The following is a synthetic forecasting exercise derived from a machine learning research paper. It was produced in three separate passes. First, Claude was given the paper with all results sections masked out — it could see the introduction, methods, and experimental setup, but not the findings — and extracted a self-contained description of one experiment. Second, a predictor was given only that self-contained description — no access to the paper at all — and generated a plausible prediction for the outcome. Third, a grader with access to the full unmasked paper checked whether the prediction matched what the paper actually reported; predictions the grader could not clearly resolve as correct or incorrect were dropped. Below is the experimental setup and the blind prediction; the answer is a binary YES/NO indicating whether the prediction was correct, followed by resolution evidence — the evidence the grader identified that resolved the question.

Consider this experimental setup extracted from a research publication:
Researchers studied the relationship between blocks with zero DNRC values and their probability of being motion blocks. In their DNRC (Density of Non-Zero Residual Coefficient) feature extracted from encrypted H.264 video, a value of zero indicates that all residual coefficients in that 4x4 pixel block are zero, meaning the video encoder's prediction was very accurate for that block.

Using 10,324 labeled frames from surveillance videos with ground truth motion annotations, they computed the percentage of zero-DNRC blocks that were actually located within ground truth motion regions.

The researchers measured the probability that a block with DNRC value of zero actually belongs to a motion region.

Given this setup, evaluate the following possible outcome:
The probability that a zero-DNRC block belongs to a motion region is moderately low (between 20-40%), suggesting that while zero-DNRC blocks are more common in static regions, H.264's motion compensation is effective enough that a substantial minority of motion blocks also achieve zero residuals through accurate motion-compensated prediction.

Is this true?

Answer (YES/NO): NO